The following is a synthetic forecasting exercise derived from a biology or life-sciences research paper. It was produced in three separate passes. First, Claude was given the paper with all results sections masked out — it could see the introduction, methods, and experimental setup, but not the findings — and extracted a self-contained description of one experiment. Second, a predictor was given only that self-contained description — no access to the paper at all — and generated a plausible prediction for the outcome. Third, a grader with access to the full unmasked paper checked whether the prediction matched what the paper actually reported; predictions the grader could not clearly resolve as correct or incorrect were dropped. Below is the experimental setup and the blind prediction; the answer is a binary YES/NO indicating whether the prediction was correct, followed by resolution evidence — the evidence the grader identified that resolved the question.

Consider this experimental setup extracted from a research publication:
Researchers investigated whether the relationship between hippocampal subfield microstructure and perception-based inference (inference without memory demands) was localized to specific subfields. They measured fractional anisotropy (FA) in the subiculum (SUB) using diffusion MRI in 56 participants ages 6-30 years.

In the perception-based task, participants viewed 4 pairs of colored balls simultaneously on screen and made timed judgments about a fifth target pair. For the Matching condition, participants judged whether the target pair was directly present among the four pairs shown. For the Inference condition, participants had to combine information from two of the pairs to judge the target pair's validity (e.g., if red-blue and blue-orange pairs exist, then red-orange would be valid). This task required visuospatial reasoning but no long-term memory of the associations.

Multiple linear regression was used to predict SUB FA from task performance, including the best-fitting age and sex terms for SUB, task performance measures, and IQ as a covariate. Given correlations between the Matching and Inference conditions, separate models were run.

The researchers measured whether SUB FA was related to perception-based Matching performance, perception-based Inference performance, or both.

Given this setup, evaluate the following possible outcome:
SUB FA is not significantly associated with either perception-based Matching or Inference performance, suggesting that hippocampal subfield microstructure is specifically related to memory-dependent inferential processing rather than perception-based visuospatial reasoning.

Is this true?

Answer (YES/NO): NO